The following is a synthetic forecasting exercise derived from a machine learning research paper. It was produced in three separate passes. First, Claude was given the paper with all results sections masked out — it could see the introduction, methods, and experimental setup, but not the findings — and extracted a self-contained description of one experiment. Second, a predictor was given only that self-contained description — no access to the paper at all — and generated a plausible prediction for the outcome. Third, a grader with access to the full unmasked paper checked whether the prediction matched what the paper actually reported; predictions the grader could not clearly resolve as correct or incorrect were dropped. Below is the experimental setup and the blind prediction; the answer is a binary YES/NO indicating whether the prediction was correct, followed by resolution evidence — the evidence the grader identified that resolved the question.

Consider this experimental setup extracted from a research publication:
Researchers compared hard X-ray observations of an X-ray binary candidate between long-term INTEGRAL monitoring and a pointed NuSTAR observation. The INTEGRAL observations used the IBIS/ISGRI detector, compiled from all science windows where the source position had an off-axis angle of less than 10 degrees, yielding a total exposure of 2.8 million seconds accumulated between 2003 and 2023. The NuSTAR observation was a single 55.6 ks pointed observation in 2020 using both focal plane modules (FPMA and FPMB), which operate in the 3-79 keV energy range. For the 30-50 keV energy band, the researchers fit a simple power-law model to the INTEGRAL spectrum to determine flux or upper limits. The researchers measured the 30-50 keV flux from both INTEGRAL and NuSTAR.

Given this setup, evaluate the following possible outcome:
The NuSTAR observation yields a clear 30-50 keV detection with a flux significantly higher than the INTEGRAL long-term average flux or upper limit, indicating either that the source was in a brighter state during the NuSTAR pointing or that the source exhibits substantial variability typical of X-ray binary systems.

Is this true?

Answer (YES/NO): NO